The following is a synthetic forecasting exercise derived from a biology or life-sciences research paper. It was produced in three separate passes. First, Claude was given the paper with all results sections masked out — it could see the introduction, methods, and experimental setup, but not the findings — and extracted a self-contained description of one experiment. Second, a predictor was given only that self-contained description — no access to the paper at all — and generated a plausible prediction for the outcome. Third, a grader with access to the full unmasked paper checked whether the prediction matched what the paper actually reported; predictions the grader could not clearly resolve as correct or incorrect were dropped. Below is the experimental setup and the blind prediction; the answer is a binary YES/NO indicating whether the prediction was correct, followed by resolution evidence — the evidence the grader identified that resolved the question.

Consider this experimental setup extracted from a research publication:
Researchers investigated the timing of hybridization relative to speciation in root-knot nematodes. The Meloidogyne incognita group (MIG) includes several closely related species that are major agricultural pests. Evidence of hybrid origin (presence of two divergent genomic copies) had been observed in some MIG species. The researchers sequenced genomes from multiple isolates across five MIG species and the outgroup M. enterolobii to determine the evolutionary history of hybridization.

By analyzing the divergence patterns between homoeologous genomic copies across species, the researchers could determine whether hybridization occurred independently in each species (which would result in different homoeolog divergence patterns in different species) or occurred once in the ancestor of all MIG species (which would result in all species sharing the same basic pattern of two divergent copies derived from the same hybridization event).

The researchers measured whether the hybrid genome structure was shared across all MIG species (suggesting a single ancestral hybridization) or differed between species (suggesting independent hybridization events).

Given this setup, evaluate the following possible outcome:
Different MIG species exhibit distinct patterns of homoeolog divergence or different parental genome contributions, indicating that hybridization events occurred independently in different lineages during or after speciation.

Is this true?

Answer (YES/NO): NO